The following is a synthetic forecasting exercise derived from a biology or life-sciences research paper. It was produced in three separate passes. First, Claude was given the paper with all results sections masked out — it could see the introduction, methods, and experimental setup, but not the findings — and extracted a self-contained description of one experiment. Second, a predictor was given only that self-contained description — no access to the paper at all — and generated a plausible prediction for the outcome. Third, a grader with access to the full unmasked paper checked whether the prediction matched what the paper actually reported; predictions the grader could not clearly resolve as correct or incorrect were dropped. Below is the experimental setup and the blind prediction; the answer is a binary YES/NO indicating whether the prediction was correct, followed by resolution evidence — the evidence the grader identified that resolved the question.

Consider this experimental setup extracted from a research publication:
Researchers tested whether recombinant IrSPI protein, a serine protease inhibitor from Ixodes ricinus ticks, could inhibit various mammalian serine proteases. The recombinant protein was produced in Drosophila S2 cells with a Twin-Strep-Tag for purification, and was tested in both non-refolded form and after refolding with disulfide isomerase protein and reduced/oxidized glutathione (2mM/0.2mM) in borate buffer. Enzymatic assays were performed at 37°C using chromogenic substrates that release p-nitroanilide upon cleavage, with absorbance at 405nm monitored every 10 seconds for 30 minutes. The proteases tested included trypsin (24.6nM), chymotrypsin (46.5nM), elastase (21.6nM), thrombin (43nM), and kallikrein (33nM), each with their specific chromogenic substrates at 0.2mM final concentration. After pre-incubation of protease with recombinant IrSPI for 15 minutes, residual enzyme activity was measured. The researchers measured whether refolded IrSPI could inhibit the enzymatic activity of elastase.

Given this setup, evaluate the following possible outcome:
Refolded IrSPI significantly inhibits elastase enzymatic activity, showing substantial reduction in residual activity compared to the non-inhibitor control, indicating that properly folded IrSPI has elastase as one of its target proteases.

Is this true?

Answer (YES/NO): NO